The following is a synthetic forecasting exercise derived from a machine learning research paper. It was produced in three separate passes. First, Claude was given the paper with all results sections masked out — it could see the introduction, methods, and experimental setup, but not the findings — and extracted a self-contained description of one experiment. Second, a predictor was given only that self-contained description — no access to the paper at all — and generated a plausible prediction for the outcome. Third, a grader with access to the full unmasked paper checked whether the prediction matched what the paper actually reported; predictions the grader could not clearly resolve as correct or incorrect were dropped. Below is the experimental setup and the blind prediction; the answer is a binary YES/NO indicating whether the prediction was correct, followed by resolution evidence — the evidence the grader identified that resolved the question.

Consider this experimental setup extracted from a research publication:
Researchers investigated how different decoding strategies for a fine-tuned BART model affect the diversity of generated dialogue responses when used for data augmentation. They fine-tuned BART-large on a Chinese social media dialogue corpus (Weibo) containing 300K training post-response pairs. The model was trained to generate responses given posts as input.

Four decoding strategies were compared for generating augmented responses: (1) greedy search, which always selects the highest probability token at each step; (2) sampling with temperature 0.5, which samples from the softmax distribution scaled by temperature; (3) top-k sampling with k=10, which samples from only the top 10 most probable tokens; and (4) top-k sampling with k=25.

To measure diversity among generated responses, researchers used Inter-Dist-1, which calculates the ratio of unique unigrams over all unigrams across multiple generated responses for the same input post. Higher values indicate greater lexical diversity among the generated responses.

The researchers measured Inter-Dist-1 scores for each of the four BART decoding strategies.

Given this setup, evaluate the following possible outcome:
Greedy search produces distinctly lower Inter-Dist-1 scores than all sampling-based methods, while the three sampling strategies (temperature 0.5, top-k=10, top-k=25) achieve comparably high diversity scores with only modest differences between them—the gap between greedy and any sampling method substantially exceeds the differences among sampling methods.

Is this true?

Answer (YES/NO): NO